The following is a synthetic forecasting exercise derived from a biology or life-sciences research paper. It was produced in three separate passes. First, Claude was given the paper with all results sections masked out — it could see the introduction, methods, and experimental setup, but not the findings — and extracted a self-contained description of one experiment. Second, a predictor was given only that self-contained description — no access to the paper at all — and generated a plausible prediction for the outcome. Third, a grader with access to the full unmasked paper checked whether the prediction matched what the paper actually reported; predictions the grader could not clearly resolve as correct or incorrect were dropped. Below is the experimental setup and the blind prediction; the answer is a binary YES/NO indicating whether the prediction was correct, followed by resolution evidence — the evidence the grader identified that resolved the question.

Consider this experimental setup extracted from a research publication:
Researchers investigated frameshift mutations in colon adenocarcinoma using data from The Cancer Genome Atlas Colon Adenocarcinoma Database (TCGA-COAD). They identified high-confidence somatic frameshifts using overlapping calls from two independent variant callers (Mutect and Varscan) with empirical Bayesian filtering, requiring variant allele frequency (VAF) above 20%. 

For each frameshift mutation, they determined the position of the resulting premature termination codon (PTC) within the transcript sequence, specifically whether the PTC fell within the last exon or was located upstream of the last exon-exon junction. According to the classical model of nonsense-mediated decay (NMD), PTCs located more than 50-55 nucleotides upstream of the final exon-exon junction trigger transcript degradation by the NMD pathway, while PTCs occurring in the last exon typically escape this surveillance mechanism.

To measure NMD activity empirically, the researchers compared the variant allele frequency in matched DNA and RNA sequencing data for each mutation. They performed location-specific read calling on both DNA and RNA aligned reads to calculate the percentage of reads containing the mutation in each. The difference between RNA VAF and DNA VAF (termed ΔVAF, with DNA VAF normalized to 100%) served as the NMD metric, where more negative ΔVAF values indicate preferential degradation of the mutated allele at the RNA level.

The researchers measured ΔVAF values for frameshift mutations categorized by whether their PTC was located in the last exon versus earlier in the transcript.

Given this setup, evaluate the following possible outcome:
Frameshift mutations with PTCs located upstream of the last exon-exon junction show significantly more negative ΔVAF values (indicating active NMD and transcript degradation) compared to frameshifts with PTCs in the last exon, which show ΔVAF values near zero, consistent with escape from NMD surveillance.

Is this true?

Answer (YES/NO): NO